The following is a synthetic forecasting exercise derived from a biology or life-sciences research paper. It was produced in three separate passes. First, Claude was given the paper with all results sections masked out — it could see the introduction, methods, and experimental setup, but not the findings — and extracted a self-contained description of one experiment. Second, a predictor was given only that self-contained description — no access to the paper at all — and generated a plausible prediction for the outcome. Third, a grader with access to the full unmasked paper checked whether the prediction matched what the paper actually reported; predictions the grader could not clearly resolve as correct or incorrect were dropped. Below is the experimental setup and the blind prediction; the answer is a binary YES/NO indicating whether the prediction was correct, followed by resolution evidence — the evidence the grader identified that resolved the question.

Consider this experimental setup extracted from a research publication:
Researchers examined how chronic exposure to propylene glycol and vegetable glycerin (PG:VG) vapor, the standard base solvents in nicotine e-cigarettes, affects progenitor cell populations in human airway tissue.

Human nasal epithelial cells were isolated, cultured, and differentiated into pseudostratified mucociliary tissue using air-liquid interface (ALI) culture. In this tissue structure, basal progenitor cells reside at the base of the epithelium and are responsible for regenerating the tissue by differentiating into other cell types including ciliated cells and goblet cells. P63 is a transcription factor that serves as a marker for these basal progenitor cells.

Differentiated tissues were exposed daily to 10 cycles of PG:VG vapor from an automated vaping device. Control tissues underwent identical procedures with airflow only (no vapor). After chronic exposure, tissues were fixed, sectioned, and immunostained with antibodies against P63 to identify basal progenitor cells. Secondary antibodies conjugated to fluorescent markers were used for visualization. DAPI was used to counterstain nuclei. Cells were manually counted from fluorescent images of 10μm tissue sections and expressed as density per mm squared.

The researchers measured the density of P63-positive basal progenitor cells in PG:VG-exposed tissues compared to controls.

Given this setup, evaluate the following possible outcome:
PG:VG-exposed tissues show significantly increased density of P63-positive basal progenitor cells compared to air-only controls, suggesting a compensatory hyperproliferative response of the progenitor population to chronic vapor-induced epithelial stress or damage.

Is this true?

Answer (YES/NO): NO